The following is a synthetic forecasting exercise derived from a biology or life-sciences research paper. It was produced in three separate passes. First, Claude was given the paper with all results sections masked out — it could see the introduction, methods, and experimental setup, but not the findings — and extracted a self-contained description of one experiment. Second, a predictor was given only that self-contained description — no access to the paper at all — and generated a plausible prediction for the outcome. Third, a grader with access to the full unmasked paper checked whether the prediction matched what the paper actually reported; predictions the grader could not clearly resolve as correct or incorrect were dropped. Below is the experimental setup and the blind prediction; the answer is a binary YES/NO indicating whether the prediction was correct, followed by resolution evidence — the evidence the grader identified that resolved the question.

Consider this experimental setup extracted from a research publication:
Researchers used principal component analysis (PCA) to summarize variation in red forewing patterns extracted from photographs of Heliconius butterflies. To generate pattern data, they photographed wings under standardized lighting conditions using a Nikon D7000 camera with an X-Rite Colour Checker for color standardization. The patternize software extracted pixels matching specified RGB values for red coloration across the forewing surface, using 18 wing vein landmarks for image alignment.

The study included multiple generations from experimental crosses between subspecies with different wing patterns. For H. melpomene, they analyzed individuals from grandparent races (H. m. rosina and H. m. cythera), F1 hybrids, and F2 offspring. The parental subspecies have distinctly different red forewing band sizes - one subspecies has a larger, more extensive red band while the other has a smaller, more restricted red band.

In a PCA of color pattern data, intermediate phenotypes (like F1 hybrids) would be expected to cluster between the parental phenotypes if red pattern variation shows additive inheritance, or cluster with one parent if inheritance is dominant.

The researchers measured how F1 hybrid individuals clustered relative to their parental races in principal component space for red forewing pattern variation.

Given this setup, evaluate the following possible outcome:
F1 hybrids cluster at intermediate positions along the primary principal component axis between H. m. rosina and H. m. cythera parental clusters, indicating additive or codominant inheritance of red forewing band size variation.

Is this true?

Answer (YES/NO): YES